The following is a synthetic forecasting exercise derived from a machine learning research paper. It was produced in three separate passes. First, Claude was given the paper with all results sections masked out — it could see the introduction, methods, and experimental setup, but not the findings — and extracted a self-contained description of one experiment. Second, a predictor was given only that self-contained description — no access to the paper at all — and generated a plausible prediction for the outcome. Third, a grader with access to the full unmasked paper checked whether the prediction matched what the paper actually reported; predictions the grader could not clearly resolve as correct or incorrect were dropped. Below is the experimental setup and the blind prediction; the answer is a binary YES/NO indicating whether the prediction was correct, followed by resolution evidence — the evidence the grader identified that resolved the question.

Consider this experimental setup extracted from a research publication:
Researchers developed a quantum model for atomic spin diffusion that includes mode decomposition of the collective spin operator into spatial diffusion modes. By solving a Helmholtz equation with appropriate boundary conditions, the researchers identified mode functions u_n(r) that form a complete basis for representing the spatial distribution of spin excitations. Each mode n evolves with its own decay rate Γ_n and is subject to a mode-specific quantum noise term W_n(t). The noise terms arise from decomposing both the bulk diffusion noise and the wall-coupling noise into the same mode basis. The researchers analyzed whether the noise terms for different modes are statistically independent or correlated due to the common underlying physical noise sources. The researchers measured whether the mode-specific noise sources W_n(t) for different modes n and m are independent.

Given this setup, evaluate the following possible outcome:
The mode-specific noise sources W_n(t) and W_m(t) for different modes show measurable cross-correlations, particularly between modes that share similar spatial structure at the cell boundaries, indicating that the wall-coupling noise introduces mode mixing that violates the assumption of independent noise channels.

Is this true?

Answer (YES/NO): NO